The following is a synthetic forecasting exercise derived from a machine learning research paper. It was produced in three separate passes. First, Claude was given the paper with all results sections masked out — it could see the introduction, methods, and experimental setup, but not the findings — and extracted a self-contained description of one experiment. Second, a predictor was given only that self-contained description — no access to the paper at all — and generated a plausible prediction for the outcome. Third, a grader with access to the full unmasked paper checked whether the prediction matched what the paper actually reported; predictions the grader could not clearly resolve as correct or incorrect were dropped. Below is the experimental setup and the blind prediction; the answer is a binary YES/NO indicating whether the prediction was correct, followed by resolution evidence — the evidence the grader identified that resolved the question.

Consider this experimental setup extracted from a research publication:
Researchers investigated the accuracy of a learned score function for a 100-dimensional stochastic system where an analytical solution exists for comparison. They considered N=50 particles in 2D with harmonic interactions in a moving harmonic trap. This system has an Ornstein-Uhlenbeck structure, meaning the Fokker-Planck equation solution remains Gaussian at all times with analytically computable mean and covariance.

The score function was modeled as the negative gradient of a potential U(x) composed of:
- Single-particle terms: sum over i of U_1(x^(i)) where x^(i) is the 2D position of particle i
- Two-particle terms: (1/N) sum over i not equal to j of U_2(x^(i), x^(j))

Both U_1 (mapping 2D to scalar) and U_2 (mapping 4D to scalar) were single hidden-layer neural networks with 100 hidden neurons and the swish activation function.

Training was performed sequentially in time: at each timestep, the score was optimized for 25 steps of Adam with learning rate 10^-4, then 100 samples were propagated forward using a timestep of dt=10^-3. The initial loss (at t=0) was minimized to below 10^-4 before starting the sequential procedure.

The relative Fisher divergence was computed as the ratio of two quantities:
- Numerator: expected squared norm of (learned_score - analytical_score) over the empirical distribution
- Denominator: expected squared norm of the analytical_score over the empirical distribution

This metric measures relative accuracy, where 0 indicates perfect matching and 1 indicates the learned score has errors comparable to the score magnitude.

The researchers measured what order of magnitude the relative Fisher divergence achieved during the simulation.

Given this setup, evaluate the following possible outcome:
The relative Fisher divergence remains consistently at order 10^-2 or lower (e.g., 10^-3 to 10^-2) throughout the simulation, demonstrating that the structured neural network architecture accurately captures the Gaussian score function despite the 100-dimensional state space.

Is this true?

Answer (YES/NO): NO